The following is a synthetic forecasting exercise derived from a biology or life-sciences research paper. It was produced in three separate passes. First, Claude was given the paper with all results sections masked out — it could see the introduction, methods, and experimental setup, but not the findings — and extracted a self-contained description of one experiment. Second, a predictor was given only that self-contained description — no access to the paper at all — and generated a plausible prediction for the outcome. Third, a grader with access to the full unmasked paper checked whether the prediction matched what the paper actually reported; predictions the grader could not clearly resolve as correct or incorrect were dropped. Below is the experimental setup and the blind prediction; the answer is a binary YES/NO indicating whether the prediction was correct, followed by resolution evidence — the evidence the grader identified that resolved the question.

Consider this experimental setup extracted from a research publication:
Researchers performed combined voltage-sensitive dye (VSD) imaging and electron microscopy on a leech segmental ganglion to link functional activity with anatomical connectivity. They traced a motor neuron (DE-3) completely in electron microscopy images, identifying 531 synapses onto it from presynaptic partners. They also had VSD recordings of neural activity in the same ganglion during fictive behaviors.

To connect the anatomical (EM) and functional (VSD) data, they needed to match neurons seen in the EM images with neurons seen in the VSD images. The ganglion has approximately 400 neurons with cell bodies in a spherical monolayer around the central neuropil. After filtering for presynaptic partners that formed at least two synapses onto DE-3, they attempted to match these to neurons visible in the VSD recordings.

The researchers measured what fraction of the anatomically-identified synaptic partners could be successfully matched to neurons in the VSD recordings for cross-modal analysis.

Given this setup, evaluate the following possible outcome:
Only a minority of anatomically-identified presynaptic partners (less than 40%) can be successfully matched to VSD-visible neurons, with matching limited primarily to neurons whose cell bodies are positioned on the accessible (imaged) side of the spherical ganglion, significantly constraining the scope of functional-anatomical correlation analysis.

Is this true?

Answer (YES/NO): NO